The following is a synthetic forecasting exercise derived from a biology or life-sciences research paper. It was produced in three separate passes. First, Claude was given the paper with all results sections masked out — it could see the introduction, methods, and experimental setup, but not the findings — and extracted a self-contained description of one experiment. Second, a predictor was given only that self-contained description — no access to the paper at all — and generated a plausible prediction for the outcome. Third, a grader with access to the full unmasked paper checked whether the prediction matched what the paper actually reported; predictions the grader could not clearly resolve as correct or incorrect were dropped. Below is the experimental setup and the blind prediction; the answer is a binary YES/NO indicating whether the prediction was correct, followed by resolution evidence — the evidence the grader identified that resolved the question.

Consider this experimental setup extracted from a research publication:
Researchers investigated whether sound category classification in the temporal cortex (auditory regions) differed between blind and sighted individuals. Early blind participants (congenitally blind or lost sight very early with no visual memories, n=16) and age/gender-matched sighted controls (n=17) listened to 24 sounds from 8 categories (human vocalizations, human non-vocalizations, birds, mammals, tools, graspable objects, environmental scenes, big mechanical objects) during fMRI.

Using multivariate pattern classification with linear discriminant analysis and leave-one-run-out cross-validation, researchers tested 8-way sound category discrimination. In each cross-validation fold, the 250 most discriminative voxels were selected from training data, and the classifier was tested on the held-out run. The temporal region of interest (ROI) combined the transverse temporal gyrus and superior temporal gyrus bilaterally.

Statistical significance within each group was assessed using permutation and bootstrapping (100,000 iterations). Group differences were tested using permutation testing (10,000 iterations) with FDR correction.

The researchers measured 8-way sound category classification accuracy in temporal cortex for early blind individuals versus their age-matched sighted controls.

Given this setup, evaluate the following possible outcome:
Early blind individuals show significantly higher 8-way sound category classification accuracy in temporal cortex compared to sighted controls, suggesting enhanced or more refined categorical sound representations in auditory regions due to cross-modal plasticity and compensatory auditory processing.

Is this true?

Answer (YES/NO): NO